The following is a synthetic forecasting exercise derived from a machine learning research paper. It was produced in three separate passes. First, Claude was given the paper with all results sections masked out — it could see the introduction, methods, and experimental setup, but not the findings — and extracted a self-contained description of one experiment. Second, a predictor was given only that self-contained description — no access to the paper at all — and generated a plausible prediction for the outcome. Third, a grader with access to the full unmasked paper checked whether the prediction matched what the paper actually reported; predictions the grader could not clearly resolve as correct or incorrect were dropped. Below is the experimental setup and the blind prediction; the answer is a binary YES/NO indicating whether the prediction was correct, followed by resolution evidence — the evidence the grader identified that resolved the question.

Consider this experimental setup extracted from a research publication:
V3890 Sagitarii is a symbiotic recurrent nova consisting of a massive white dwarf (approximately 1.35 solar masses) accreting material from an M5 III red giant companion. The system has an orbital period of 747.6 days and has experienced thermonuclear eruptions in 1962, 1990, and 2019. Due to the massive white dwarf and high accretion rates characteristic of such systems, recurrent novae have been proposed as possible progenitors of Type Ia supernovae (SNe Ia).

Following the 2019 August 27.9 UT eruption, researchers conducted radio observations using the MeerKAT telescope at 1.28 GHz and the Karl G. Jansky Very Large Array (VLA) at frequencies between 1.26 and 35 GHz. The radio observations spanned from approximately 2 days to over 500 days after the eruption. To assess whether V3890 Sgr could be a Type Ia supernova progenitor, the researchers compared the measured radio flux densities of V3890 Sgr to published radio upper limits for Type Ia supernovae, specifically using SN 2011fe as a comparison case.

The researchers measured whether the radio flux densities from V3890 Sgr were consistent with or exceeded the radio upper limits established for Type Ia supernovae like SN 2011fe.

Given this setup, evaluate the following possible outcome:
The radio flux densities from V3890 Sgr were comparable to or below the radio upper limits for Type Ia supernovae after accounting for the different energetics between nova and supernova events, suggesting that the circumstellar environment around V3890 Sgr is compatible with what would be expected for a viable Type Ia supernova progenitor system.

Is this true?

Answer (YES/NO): NO